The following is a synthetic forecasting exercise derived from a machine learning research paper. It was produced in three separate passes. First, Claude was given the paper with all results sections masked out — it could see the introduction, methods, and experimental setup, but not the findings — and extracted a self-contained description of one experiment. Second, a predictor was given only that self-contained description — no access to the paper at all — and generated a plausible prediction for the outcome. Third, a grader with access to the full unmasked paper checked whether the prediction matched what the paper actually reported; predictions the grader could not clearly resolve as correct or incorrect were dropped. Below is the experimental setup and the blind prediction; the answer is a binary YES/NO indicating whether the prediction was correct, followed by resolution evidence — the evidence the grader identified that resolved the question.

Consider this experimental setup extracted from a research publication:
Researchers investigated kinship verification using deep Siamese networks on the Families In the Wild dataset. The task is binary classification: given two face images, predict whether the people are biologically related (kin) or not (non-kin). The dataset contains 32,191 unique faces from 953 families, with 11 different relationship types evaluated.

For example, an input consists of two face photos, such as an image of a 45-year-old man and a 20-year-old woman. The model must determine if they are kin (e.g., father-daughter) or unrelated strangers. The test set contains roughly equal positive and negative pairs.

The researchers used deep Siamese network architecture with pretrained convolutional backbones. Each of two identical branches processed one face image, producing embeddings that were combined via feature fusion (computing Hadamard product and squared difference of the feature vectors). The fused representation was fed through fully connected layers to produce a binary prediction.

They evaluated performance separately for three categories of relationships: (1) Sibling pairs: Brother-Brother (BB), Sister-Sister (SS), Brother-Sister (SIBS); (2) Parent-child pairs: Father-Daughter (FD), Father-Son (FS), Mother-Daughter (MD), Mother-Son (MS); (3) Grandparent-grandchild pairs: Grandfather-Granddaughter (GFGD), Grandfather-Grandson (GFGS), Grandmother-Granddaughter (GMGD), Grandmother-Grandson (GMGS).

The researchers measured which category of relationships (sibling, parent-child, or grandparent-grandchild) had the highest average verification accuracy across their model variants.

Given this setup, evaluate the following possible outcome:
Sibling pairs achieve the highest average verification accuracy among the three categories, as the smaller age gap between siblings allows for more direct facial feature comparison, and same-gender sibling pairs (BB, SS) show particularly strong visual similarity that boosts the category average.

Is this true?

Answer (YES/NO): YES